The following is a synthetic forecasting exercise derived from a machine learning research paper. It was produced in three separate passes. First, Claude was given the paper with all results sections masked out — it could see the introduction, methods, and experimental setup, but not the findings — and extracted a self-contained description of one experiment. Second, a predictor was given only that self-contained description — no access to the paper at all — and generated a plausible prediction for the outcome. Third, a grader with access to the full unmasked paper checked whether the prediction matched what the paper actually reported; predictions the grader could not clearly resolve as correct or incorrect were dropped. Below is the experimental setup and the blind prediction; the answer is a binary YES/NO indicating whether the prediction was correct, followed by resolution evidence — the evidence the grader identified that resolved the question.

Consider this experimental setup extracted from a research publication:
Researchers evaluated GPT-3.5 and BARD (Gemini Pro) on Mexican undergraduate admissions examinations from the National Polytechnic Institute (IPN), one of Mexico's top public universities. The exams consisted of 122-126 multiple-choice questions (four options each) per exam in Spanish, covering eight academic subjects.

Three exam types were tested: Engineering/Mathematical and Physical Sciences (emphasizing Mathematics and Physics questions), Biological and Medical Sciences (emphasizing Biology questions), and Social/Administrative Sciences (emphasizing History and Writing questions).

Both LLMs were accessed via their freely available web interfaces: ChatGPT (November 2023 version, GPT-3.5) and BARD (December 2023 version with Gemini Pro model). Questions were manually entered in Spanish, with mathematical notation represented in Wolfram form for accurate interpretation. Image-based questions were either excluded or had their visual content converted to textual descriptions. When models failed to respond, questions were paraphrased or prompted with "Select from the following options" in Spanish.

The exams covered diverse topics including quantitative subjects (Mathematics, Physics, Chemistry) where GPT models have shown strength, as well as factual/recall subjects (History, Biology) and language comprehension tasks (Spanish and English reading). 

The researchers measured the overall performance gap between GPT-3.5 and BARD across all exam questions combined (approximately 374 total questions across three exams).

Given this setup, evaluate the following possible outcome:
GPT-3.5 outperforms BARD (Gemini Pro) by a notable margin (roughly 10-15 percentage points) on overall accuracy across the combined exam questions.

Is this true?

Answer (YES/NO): NO